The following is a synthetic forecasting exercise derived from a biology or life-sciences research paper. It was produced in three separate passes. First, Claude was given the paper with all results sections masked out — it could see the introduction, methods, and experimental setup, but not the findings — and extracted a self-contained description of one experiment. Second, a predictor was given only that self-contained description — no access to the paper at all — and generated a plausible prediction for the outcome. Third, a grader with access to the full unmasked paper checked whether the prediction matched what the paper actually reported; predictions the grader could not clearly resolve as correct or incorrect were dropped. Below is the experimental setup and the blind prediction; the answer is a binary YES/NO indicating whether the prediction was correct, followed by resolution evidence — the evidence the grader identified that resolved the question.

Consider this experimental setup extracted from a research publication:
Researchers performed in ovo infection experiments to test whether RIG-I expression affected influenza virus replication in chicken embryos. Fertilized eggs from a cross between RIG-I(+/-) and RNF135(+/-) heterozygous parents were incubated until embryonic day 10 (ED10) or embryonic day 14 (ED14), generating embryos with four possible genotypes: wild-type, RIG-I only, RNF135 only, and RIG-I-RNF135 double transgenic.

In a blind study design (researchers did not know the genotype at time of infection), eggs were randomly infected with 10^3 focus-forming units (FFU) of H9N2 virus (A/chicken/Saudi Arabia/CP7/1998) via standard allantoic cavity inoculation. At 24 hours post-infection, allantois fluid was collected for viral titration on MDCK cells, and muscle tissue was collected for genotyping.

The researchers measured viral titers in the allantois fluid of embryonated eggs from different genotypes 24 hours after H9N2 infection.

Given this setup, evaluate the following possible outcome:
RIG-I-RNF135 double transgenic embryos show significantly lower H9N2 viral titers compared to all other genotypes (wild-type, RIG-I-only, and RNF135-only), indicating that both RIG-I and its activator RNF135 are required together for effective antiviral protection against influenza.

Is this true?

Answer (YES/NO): NO